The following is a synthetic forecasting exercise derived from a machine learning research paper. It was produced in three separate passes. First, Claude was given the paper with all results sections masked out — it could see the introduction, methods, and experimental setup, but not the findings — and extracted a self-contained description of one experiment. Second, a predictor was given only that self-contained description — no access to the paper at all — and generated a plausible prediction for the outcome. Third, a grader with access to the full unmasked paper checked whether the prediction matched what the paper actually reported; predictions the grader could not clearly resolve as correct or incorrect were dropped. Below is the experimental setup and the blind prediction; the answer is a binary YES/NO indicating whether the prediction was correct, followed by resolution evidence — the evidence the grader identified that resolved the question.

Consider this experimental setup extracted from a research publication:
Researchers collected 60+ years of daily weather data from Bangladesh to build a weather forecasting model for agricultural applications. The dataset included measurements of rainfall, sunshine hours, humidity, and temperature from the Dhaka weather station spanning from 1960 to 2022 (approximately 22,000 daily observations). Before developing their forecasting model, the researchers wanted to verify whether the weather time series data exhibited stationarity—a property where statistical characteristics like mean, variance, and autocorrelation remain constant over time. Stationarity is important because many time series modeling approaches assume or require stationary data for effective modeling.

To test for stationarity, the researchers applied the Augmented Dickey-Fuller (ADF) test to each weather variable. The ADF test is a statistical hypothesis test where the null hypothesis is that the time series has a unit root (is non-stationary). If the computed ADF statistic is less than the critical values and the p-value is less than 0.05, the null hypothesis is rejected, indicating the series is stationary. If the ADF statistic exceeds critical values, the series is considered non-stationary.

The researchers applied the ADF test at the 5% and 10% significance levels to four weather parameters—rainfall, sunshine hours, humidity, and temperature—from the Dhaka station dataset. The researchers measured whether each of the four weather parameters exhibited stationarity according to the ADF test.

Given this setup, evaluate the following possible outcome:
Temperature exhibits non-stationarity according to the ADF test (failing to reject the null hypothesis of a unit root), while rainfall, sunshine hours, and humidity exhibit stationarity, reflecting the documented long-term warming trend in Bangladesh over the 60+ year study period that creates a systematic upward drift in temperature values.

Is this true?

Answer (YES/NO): NO